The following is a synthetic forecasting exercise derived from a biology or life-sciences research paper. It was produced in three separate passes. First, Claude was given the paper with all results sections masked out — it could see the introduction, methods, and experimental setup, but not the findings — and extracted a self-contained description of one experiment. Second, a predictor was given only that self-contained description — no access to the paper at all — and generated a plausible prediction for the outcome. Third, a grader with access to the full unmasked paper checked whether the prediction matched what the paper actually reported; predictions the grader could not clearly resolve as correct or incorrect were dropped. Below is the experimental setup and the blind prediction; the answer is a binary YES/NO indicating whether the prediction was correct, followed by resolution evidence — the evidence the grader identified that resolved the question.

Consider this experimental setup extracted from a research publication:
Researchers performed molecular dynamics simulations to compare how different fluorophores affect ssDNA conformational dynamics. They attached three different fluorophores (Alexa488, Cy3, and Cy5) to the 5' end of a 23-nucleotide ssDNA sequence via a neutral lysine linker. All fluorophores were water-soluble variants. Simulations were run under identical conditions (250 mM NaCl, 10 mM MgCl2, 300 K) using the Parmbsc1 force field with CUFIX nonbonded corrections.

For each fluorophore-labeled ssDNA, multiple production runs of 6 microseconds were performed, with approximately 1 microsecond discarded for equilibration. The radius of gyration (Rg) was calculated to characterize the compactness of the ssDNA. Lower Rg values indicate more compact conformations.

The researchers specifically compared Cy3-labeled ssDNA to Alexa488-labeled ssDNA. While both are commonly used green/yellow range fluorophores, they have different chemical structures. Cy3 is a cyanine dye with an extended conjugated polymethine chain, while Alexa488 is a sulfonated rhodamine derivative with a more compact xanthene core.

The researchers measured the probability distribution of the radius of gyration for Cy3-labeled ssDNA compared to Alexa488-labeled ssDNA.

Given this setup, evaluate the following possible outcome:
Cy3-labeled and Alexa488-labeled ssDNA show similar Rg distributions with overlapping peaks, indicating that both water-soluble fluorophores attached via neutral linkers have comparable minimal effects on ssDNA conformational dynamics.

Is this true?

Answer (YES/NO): NO